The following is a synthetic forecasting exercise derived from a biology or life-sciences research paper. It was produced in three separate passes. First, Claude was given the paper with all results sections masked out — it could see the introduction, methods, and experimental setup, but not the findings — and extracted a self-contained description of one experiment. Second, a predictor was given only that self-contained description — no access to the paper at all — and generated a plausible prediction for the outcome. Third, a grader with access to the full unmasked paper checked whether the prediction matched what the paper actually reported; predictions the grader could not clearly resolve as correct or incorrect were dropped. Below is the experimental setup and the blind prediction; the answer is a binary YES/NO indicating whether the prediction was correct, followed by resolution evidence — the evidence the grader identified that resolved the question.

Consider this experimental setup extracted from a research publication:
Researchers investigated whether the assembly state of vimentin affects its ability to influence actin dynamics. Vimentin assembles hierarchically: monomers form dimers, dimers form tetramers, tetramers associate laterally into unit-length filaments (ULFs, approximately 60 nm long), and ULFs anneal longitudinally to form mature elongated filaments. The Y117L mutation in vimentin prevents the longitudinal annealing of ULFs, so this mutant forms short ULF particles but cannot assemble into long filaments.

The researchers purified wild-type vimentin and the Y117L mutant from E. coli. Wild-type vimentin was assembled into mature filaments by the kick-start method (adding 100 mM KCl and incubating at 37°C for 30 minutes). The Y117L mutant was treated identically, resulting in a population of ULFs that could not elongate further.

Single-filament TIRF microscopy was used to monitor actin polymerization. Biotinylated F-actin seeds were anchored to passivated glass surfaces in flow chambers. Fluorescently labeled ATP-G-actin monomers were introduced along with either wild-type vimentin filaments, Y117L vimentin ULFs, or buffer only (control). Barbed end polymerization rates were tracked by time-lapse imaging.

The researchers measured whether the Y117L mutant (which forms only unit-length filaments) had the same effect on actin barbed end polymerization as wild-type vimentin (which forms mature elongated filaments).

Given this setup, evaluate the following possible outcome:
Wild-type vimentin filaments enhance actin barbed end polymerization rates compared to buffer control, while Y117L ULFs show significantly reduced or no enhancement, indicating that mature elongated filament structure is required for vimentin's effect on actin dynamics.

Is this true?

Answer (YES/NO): NO